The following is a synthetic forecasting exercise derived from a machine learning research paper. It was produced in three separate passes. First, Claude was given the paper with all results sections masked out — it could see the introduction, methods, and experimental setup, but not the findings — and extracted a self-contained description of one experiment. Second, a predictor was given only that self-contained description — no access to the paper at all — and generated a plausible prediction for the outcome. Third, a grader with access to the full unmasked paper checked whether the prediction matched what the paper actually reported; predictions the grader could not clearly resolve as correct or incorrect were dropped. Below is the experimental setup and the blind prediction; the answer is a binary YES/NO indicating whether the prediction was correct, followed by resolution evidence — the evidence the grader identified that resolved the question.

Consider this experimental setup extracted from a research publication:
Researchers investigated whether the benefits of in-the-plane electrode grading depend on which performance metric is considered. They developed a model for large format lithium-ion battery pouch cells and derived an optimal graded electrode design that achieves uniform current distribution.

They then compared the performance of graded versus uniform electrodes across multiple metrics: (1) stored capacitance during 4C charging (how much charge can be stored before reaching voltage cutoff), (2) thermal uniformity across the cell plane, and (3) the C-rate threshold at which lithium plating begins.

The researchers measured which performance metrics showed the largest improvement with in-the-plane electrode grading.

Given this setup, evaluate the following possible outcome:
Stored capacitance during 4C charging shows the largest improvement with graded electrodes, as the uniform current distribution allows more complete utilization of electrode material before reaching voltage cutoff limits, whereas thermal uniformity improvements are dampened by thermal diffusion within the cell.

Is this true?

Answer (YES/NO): NO